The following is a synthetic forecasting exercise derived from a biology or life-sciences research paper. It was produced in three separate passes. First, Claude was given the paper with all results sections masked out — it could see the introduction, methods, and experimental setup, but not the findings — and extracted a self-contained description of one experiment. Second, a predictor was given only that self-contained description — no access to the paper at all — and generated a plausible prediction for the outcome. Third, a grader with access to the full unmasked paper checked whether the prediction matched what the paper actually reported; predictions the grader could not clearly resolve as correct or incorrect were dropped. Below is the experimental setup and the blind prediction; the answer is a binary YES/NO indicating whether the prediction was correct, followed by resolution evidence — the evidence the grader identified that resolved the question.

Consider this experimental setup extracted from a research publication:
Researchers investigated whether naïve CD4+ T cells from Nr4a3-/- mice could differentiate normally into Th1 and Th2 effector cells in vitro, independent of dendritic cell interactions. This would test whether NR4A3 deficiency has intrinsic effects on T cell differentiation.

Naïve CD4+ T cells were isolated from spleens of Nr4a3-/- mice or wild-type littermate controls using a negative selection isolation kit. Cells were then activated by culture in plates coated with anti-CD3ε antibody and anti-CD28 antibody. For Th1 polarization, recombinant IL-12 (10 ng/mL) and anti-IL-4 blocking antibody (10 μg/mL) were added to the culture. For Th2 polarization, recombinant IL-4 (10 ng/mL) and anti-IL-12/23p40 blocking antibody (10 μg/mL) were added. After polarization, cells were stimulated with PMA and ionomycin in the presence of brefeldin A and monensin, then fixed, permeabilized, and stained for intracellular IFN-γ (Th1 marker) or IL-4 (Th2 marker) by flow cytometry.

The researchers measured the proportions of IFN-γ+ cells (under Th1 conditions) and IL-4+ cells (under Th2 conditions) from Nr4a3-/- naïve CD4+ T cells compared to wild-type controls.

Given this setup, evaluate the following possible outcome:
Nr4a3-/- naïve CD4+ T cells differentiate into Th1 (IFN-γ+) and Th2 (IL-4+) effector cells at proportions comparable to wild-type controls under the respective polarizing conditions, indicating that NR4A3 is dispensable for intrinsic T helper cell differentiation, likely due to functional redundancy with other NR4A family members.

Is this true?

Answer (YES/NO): YES